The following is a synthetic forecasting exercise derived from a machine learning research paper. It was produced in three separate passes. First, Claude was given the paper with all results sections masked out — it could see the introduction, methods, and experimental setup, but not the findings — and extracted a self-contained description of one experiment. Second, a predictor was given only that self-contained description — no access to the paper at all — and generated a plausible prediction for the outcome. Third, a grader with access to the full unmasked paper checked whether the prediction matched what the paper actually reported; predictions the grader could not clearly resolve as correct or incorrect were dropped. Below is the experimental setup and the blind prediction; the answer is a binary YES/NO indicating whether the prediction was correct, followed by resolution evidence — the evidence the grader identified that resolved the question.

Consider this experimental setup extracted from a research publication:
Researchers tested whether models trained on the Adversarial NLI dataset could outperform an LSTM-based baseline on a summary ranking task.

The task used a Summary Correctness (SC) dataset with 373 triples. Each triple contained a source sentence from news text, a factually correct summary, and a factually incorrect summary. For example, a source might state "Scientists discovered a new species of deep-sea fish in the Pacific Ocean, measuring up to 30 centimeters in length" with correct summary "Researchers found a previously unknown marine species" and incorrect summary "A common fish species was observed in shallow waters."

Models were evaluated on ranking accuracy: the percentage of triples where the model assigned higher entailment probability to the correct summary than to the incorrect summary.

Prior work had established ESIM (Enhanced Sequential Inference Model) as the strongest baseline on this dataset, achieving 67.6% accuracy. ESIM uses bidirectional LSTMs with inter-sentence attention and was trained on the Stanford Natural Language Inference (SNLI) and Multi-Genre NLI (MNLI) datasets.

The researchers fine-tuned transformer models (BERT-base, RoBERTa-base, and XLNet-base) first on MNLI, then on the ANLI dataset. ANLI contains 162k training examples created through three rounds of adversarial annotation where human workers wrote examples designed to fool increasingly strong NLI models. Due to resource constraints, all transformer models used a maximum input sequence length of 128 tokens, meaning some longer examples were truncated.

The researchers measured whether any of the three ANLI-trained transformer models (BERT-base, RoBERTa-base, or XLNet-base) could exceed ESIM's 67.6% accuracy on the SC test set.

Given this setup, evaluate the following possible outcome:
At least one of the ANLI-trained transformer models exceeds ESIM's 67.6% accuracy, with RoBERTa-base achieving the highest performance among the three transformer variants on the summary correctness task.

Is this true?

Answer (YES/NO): YES